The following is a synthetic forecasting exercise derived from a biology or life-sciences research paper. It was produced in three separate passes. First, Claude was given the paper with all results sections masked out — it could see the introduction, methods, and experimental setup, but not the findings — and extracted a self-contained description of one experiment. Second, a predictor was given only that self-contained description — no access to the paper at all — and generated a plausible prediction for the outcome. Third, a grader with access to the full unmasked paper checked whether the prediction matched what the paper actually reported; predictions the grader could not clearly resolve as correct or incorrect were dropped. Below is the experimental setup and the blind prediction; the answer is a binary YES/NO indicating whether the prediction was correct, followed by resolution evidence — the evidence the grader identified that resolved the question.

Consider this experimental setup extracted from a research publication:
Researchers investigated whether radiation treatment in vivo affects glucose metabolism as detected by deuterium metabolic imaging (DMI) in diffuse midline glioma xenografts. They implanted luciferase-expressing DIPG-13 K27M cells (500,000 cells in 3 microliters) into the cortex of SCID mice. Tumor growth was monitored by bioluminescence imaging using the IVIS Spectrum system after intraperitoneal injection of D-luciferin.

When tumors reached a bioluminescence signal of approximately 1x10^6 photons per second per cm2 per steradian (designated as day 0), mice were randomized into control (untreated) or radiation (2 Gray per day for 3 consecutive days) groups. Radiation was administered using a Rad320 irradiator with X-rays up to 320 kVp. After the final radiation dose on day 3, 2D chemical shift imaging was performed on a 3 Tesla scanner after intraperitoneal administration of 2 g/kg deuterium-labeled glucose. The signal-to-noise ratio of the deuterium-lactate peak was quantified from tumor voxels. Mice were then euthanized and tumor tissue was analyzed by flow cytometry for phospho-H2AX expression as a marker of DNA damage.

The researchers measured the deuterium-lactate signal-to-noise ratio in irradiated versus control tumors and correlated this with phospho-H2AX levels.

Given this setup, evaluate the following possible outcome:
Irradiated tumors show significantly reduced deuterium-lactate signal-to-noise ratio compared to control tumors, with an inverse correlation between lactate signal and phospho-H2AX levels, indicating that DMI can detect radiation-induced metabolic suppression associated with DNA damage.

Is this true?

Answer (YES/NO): YES